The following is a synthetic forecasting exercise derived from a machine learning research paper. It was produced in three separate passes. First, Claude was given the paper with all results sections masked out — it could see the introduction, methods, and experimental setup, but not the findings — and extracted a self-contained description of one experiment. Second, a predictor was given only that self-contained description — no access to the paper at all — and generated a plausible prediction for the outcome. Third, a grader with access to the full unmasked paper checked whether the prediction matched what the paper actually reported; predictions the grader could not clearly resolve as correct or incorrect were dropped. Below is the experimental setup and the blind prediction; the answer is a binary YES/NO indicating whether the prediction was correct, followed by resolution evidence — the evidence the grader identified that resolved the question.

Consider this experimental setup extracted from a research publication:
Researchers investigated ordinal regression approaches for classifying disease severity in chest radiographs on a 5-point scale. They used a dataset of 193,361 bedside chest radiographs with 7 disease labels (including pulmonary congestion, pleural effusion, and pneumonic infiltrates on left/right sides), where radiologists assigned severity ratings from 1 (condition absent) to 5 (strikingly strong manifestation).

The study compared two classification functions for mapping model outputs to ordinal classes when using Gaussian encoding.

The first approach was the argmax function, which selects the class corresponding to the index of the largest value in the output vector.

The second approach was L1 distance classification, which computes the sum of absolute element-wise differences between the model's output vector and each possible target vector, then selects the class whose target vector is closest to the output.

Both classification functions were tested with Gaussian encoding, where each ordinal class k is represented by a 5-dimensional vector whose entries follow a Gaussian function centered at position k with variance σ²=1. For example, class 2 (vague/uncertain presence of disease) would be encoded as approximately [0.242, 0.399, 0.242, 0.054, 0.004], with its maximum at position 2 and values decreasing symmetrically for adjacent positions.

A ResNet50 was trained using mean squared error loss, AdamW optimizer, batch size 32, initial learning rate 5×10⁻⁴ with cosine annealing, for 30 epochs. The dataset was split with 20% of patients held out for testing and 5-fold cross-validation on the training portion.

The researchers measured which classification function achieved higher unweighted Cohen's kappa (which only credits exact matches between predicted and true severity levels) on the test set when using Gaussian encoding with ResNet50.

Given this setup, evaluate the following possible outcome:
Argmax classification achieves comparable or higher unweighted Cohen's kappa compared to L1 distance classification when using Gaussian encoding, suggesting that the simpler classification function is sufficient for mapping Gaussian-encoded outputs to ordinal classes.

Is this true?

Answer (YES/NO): YES